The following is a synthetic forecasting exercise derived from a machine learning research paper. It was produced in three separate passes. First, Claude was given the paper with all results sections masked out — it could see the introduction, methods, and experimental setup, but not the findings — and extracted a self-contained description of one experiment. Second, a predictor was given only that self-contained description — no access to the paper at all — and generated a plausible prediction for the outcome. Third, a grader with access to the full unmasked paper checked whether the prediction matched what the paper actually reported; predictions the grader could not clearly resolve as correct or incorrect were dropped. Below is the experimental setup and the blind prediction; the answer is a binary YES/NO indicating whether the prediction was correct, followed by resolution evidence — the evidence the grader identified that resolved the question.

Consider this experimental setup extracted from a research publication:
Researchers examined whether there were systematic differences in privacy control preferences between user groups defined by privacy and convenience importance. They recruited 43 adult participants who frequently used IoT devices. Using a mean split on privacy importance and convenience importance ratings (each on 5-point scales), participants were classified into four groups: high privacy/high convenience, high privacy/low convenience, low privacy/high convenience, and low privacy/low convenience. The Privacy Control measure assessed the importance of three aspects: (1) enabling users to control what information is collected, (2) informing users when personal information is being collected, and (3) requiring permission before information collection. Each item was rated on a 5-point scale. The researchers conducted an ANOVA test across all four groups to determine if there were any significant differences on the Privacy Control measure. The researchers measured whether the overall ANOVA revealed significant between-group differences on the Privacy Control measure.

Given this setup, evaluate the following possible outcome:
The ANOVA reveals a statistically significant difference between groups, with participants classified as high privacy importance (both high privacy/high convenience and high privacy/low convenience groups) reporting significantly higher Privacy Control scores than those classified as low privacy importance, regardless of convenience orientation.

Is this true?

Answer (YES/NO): NO